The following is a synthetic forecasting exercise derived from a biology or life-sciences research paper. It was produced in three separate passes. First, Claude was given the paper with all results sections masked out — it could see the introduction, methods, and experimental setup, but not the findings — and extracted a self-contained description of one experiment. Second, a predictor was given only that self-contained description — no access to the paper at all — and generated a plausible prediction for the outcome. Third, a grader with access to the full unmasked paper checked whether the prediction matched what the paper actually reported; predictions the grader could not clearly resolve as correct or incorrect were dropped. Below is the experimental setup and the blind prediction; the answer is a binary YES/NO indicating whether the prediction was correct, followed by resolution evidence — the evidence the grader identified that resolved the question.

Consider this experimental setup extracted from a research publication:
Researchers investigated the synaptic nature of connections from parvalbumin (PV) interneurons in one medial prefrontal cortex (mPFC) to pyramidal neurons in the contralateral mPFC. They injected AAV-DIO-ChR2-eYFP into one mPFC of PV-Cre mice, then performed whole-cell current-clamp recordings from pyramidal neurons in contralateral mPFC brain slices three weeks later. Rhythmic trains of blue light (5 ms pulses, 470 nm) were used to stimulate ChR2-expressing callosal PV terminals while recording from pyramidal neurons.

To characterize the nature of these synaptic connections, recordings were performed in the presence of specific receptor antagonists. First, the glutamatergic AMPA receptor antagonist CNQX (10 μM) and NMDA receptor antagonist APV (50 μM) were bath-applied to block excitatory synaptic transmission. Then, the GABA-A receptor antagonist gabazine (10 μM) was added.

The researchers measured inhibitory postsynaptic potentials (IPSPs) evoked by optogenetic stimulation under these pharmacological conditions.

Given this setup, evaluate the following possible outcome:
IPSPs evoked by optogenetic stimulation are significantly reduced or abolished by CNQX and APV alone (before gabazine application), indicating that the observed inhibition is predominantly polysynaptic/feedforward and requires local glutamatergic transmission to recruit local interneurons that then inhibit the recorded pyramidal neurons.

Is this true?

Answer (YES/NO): NO